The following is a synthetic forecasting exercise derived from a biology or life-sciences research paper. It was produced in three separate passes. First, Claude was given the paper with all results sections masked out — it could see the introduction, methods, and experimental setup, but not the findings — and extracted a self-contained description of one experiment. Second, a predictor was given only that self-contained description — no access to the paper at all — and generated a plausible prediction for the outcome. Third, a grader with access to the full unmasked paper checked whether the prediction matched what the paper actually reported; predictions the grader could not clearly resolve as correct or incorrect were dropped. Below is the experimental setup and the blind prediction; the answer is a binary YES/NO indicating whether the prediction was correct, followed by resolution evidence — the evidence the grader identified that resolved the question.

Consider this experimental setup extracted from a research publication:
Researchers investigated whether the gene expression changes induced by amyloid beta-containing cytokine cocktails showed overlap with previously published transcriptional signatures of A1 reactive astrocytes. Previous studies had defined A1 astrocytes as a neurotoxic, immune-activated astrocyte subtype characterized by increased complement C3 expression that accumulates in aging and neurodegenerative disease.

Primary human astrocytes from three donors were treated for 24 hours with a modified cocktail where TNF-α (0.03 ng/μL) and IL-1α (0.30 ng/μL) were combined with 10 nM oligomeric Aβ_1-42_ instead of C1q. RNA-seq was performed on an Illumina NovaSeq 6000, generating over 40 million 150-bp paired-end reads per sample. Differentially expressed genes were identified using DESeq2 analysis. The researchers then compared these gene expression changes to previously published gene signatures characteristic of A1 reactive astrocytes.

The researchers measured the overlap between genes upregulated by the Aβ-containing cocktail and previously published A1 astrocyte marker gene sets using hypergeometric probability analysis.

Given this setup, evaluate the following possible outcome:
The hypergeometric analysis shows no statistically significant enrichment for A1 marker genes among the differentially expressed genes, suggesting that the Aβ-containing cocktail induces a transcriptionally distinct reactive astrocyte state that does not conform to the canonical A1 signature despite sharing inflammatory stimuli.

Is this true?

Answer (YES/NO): NO